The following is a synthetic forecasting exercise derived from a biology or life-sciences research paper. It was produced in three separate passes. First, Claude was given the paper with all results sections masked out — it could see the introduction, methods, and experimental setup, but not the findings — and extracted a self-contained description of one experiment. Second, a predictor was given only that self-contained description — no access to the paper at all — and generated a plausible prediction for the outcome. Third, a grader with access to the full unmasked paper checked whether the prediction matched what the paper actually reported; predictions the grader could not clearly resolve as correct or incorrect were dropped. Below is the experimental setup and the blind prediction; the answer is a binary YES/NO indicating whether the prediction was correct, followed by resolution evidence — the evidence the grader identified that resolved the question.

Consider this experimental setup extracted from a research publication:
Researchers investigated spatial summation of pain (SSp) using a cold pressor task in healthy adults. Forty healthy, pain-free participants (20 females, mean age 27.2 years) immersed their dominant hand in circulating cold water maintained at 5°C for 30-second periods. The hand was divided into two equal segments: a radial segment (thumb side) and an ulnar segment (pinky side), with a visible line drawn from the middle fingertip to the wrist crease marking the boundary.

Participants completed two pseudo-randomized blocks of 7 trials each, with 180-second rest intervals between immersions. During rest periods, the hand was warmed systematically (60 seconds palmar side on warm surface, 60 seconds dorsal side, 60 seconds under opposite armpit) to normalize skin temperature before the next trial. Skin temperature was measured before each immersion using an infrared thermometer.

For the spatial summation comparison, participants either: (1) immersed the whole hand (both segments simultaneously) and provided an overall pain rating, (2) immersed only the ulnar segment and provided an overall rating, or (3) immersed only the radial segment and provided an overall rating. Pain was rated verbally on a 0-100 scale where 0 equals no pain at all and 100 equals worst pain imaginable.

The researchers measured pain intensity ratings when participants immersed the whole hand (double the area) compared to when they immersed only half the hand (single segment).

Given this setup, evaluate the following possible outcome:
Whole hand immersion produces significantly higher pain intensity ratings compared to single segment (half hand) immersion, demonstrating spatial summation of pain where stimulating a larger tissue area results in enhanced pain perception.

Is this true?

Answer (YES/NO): YES